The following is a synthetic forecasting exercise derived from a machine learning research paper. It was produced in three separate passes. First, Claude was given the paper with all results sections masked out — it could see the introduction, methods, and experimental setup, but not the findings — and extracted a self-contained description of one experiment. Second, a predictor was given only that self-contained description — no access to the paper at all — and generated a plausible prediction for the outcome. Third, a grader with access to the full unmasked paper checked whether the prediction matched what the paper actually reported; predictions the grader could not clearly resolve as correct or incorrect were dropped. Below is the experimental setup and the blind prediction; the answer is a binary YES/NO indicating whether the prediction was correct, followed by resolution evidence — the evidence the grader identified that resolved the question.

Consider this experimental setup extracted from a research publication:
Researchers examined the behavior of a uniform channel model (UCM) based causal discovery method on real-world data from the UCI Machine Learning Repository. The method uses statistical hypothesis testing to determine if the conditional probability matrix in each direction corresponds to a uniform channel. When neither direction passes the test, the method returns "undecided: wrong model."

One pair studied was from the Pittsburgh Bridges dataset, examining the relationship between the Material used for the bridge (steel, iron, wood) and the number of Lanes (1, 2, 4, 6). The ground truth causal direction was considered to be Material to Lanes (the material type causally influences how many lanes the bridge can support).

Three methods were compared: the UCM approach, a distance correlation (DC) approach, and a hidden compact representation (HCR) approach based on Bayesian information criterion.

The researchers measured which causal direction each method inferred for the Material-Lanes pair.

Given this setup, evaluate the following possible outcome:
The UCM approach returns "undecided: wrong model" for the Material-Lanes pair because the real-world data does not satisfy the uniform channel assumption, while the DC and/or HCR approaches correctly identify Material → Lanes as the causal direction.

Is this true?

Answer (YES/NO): NO